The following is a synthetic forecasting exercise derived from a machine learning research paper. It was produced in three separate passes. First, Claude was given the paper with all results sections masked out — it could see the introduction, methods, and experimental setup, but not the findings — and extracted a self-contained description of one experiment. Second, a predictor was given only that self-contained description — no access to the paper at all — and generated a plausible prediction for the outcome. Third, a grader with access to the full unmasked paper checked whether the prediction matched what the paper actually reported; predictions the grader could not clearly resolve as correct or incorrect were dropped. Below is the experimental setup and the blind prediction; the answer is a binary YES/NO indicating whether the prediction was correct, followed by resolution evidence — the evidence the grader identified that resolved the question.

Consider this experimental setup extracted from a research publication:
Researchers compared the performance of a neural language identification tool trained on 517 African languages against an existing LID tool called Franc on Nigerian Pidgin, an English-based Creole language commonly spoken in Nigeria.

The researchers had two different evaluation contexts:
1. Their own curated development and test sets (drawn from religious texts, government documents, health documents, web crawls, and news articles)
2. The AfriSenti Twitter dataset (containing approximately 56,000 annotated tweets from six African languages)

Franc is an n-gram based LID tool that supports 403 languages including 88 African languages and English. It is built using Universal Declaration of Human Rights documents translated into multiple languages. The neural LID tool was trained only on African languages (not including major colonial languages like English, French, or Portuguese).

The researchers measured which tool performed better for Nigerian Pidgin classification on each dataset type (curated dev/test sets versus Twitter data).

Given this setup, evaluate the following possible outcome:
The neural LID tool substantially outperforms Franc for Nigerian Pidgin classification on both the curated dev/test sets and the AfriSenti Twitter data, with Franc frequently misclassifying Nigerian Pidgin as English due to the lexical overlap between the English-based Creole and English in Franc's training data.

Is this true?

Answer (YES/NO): NO